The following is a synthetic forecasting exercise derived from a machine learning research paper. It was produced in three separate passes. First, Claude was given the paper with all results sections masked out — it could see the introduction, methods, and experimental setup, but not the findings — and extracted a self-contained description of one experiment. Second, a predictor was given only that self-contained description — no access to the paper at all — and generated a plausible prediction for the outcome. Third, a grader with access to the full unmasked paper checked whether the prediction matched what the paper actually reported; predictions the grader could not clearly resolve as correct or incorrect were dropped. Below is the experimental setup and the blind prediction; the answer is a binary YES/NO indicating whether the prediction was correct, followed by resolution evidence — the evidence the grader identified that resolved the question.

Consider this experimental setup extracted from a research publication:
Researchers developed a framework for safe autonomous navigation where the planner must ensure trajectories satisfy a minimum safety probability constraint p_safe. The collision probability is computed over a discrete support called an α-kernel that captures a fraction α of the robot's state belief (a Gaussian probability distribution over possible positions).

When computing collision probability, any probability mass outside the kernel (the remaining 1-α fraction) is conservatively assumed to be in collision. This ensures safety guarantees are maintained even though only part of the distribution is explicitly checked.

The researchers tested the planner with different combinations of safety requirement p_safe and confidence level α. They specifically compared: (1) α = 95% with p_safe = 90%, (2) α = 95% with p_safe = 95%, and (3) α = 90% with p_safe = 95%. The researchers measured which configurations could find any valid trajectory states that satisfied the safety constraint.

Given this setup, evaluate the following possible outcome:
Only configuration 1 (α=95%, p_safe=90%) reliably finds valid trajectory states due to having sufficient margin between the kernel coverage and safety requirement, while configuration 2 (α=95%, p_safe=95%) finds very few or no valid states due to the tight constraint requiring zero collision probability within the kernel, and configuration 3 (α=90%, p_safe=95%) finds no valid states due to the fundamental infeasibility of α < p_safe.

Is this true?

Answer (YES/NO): NO